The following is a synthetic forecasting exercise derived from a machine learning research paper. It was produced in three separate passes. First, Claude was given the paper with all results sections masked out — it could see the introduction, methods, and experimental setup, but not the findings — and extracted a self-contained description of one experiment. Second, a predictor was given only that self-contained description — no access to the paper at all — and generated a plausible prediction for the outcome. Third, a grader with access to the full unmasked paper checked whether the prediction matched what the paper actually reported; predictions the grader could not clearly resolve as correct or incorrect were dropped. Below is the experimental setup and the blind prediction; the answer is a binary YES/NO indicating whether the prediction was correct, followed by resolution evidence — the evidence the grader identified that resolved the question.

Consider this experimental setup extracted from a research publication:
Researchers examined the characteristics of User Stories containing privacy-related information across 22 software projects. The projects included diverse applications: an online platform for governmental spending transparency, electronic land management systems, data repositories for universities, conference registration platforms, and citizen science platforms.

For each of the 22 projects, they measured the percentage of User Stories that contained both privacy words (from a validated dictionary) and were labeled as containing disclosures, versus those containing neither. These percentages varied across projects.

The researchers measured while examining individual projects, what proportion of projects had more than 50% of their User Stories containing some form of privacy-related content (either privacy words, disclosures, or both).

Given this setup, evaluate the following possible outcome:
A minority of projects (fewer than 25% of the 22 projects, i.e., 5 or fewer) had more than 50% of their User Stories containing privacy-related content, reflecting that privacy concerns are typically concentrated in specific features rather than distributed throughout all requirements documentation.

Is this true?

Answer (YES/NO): NO